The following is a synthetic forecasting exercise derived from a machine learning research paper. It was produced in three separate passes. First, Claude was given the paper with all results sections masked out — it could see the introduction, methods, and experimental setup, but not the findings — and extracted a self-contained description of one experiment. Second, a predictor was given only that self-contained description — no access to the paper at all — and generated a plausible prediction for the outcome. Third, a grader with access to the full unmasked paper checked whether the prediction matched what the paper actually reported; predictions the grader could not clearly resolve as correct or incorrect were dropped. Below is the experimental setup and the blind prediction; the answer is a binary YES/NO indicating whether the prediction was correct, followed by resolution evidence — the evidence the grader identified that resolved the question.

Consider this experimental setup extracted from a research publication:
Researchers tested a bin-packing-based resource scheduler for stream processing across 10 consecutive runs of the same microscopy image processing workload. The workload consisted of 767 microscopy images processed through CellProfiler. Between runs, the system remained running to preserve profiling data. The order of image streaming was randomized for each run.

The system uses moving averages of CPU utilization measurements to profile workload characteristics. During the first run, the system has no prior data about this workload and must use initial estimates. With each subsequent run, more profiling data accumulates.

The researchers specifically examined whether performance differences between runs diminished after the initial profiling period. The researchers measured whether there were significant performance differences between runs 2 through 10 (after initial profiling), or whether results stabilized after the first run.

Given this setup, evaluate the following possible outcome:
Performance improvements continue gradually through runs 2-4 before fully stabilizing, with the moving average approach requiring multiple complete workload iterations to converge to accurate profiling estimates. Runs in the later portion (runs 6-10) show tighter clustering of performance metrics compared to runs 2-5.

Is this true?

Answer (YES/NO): NO